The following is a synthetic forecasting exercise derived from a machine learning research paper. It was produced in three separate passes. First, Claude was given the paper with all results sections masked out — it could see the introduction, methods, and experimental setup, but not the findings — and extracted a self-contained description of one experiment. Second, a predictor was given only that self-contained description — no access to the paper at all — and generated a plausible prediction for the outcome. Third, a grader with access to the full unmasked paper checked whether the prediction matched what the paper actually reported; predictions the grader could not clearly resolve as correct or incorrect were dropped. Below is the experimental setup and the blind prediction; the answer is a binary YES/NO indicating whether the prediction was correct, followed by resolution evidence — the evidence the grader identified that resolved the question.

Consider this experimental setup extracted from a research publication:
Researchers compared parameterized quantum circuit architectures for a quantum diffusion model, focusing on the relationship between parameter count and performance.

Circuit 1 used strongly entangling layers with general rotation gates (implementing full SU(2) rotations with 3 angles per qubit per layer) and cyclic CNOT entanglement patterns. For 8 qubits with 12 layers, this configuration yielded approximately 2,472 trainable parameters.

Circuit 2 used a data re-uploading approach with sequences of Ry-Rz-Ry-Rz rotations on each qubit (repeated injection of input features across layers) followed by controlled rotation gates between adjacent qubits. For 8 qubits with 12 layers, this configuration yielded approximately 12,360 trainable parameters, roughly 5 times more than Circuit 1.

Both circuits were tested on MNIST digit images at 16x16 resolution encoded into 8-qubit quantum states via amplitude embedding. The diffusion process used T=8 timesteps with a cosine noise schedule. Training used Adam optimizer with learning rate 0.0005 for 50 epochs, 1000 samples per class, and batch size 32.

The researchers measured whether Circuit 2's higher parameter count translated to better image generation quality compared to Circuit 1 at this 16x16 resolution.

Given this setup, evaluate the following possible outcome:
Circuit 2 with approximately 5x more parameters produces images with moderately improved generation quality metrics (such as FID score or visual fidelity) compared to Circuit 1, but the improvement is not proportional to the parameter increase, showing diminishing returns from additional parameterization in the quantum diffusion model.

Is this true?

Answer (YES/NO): NO